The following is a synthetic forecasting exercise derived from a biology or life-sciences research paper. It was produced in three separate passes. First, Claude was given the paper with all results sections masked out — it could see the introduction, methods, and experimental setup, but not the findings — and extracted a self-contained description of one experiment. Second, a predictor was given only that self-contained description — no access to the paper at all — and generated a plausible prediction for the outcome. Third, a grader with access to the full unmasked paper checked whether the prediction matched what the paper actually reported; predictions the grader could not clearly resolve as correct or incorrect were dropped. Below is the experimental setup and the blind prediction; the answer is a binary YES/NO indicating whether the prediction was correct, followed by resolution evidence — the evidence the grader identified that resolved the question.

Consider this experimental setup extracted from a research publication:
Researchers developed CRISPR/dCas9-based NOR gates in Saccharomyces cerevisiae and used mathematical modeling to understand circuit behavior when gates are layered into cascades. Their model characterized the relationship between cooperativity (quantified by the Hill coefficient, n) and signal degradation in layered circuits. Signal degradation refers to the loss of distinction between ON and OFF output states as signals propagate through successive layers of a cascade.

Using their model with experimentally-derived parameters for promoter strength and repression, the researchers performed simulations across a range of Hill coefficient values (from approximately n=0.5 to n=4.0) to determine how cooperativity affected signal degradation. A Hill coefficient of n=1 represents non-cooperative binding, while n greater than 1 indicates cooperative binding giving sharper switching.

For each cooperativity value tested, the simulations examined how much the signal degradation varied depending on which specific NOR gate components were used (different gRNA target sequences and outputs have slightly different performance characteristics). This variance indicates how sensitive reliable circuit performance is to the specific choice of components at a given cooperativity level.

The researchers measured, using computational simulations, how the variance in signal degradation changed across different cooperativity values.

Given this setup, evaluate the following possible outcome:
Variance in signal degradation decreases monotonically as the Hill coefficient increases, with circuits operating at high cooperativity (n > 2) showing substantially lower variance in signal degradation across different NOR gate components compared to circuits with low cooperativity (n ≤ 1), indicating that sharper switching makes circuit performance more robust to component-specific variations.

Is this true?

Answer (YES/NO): NO